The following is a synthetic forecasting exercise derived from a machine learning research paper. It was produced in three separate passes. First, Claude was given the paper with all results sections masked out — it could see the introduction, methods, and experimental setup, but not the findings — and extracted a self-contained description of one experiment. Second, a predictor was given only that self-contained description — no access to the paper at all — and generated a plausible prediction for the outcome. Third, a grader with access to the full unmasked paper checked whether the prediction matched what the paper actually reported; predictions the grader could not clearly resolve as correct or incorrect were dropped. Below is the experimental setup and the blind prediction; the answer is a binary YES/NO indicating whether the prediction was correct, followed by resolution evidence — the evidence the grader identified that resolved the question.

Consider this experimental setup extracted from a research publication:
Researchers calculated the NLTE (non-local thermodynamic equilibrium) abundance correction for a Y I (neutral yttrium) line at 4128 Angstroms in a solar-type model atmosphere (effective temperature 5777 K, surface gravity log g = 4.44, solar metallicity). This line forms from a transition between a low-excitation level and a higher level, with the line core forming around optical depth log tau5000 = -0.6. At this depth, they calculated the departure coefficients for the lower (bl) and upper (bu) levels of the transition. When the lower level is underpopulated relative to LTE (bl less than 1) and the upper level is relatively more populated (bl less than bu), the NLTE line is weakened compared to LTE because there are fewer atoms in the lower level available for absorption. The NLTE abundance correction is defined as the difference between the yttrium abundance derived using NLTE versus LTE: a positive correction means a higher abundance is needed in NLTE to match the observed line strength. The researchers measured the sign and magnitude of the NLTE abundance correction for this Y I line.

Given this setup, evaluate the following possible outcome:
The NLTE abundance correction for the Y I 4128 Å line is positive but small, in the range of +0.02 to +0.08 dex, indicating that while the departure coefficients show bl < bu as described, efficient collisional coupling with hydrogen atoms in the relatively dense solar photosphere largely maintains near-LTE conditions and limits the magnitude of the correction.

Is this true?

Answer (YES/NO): YES